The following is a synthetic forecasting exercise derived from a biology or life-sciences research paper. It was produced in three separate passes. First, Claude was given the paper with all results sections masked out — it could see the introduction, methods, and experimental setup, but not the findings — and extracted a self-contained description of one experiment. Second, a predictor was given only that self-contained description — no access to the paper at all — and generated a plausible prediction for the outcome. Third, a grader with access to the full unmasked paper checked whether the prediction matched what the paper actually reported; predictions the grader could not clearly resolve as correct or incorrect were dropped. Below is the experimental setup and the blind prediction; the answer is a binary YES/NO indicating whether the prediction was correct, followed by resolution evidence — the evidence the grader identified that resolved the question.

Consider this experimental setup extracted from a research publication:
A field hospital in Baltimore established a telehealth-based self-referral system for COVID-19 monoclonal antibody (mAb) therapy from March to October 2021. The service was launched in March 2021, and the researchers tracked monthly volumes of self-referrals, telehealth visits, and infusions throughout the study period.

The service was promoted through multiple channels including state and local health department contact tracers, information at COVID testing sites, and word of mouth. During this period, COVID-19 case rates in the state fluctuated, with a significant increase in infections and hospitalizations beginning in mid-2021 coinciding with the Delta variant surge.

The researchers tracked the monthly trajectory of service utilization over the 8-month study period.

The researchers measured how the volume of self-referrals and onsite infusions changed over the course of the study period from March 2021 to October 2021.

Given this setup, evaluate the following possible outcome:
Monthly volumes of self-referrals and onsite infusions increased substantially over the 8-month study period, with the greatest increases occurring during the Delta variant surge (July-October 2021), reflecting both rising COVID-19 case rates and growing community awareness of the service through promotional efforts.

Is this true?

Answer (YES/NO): YES